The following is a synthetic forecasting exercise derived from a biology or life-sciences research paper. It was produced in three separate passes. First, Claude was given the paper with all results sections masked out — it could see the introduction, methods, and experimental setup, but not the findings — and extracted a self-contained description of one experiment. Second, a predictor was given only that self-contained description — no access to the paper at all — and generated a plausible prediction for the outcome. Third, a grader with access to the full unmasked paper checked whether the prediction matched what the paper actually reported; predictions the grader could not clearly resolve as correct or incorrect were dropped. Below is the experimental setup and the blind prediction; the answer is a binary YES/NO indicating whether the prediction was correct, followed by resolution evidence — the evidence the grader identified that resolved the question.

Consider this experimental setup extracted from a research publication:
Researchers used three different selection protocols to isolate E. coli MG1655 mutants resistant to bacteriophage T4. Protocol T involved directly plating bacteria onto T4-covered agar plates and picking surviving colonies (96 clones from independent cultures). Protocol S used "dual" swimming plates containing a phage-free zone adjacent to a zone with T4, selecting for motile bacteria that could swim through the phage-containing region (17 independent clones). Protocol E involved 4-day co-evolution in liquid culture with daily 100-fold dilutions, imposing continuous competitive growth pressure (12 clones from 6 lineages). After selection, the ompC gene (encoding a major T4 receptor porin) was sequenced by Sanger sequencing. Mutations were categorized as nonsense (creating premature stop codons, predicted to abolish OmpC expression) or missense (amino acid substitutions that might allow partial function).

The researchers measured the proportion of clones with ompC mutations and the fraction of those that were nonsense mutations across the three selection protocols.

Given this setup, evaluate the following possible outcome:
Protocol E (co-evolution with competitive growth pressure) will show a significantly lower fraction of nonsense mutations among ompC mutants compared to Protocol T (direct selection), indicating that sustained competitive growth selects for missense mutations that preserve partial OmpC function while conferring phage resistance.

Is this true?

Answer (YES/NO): NO